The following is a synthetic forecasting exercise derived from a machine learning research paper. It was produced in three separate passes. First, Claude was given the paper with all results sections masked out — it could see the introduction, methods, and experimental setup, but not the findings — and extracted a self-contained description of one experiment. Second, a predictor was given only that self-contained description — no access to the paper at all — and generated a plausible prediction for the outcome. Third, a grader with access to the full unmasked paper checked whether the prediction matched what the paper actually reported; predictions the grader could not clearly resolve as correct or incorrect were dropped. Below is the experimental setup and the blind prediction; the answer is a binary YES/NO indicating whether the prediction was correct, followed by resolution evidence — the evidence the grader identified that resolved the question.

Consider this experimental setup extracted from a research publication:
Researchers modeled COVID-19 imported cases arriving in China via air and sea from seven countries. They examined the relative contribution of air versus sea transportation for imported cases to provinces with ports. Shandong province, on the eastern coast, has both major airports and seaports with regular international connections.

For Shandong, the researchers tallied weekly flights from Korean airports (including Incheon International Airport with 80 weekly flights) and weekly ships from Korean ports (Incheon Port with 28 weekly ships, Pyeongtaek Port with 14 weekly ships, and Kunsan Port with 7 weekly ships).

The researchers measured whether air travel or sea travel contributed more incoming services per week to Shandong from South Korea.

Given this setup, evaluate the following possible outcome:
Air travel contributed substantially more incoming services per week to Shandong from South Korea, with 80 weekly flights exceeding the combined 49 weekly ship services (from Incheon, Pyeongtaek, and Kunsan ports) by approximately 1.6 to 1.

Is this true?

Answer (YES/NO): NO